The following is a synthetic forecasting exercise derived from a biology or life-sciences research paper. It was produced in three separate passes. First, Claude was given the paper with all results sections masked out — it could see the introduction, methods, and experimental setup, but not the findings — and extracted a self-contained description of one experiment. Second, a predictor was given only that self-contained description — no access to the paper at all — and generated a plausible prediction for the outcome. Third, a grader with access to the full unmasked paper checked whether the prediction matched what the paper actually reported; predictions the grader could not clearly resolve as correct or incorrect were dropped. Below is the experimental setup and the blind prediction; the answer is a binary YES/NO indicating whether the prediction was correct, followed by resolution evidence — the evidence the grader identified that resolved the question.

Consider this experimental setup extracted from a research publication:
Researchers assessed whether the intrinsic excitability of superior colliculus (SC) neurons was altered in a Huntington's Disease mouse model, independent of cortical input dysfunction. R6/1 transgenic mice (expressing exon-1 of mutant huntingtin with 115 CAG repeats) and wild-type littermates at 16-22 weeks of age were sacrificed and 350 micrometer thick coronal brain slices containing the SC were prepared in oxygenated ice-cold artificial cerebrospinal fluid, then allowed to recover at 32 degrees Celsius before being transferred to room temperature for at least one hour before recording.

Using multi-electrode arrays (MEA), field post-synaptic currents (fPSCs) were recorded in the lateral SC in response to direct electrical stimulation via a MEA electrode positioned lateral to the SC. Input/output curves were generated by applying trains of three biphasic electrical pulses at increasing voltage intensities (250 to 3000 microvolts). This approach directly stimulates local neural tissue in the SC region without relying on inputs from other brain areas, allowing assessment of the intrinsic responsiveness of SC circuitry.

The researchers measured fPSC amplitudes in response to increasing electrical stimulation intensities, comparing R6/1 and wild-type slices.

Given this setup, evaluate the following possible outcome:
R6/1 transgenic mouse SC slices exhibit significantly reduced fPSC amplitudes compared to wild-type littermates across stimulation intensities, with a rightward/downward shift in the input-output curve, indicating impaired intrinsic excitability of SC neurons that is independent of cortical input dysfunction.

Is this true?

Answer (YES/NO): NO